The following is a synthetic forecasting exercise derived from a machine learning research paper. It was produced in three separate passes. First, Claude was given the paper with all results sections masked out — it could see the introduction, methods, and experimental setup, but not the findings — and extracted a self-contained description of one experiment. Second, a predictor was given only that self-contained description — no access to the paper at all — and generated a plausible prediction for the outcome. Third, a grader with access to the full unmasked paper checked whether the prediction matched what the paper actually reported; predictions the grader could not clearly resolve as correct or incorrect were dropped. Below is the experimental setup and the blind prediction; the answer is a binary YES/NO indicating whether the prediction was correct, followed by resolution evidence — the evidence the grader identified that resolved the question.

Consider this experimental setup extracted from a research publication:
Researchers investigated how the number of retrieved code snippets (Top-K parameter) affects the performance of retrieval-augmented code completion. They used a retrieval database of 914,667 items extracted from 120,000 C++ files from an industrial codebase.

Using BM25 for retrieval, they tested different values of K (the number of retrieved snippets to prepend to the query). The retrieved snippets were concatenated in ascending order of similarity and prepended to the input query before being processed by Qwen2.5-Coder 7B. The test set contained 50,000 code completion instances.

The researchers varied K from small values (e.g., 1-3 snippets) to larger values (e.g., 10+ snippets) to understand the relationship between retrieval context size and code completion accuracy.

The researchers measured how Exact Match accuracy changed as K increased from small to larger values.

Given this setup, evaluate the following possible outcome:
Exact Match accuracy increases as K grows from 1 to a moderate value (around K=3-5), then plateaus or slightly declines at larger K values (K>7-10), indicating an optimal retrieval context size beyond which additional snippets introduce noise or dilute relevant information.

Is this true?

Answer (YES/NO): NO